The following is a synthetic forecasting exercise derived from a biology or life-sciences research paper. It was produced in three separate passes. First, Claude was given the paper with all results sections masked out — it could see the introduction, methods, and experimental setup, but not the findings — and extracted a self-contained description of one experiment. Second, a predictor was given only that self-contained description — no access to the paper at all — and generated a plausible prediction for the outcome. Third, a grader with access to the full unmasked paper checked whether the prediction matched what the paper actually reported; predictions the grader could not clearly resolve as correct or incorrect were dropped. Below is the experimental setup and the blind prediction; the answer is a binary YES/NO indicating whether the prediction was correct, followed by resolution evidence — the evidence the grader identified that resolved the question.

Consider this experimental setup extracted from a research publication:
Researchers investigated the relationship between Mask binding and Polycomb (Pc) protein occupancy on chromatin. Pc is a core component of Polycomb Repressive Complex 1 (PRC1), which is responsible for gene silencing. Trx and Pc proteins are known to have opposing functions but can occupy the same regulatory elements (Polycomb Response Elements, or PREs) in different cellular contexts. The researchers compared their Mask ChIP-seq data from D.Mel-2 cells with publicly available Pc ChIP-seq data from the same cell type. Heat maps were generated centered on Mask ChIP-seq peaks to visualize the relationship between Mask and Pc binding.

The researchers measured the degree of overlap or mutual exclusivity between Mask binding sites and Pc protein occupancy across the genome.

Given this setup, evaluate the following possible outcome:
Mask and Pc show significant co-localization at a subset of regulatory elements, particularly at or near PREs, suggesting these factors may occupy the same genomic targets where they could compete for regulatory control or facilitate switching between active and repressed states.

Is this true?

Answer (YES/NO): YES